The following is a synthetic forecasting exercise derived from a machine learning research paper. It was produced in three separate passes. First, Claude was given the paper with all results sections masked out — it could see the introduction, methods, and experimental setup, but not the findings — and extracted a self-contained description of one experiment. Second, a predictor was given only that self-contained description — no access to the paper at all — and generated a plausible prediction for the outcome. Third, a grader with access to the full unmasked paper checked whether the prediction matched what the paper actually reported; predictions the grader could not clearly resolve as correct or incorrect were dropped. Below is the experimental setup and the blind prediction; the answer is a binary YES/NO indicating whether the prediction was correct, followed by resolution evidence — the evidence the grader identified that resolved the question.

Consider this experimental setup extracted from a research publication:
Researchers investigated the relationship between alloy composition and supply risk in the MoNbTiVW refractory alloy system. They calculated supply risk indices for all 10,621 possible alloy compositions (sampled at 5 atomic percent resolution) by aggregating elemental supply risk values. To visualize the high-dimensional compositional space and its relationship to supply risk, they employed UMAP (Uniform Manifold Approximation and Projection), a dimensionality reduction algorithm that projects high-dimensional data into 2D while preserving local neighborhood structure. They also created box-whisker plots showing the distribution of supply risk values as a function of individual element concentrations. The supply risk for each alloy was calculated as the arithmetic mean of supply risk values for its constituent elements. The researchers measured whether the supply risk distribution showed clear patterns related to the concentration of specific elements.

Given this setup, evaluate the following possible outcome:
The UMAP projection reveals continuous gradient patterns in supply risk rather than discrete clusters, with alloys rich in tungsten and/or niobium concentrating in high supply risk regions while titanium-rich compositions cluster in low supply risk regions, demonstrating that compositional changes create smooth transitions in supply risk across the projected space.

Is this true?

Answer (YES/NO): NO